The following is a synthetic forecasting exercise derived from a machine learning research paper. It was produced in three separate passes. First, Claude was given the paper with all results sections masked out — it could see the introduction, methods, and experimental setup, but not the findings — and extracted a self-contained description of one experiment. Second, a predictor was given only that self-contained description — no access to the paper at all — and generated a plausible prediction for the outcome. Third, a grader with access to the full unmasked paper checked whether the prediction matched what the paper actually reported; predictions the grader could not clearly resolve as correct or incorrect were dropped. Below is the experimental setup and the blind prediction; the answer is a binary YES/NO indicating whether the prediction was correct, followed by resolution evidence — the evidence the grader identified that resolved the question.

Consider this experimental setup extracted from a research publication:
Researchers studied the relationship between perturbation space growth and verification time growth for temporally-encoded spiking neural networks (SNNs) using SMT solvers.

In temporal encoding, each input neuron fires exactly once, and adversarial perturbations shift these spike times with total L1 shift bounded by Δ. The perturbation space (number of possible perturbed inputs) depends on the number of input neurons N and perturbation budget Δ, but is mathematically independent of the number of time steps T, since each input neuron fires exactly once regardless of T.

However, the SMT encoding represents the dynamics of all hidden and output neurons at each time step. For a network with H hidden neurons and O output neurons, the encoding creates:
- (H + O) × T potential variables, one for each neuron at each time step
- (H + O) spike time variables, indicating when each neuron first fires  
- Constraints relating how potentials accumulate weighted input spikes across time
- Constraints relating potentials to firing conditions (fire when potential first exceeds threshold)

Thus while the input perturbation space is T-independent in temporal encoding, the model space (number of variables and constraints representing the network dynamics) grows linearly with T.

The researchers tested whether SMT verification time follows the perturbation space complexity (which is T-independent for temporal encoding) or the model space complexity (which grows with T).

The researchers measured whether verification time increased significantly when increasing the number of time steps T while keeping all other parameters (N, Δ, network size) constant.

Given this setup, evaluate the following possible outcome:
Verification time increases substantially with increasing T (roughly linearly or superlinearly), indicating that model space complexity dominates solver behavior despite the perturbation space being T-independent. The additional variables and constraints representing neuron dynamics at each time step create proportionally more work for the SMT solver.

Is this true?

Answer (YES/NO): YES